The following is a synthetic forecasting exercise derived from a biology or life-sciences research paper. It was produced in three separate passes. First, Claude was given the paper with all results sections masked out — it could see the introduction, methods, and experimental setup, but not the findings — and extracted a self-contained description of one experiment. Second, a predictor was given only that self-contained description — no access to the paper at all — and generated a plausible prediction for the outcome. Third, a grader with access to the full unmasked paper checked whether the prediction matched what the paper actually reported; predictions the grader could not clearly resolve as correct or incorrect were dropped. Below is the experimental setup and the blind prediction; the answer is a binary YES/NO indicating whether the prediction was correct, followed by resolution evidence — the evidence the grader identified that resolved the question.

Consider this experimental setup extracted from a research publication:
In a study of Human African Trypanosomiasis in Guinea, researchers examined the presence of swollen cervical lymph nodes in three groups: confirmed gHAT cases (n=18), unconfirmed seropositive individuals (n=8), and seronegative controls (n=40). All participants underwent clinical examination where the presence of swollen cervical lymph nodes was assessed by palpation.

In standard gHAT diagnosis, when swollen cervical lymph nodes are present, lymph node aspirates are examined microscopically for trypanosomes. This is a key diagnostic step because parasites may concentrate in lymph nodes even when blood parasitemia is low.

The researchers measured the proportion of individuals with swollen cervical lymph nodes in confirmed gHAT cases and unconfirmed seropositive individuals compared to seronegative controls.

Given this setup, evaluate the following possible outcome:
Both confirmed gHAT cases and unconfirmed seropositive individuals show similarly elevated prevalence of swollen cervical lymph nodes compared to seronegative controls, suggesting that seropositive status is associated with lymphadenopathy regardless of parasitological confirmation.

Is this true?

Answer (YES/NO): NO